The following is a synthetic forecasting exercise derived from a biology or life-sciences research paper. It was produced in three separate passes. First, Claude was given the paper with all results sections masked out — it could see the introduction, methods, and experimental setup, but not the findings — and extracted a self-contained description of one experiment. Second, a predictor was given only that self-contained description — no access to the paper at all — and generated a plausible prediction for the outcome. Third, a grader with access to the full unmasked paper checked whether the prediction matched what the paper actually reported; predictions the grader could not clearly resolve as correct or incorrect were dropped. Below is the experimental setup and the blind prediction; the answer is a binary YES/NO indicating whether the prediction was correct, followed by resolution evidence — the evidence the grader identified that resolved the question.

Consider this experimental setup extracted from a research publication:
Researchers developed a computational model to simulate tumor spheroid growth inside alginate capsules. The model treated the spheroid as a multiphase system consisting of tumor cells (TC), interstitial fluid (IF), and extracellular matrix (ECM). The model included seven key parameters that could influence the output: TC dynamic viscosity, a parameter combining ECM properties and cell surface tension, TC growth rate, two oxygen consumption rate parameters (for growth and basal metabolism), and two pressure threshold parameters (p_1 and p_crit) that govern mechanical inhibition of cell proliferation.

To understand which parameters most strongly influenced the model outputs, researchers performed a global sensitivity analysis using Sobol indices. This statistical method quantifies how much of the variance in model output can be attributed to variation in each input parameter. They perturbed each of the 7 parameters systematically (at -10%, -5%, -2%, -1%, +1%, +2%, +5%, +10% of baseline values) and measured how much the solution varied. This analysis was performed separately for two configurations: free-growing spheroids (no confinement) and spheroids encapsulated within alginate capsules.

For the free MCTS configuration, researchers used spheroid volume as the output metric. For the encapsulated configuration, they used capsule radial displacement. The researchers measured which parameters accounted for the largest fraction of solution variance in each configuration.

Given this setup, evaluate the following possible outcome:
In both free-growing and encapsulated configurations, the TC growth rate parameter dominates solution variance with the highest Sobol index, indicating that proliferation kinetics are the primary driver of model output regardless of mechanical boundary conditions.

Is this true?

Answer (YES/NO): NO